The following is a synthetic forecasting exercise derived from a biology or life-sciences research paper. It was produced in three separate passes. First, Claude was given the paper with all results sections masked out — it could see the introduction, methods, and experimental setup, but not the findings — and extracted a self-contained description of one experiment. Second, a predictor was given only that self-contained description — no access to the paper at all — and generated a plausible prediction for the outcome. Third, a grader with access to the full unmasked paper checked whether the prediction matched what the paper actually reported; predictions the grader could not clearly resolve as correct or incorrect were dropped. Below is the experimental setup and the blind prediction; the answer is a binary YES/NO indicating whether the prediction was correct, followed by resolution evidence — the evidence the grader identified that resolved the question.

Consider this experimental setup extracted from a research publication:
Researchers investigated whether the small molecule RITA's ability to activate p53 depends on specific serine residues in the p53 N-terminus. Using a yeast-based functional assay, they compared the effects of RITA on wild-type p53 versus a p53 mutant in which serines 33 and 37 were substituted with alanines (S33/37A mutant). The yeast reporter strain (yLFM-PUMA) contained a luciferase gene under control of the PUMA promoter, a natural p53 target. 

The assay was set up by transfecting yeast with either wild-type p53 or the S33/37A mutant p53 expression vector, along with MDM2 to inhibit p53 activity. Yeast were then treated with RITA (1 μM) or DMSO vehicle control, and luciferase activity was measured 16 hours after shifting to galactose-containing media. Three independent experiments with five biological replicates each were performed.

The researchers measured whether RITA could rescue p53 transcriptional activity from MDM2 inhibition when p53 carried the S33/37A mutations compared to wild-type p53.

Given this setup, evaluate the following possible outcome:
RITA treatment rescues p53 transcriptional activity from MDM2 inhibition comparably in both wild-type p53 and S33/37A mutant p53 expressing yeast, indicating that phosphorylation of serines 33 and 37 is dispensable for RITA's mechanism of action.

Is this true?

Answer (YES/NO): NO